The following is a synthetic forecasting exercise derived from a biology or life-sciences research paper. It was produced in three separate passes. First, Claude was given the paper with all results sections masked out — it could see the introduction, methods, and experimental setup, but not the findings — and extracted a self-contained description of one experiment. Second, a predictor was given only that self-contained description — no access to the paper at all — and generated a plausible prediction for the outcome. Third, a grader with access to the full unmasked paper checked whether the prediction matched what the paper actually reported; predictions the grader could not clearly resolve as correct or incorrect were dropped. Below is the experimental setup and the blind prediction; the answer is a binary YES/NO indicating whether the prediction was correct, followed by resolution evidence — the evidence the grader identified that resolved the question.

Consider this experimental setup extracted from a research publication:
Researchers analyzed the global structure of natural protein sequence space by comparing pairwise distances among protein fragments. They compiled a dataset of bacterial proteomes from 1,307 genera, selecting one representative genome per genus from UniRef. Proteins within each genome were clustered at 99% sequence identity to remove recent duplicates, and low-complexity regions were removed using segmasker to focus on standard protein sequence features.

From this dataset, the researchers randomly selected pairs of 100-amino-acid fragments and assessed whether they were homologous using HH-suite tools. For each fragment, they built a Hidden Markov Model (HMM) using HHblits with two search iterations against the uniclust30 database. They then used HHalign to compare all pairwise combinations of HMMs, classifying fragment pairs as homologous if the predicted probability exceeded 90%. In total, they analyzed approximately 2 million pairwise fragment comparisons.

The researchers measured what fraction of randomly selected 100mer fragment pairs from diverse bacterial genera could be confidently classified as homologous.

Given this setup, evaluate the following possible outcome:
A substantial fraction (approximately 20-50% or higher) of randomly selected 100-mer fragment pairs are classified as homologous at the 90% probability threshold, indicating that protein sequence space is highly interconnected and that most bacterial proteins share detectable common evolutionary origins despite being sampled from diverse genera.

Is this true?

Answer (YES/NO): NO